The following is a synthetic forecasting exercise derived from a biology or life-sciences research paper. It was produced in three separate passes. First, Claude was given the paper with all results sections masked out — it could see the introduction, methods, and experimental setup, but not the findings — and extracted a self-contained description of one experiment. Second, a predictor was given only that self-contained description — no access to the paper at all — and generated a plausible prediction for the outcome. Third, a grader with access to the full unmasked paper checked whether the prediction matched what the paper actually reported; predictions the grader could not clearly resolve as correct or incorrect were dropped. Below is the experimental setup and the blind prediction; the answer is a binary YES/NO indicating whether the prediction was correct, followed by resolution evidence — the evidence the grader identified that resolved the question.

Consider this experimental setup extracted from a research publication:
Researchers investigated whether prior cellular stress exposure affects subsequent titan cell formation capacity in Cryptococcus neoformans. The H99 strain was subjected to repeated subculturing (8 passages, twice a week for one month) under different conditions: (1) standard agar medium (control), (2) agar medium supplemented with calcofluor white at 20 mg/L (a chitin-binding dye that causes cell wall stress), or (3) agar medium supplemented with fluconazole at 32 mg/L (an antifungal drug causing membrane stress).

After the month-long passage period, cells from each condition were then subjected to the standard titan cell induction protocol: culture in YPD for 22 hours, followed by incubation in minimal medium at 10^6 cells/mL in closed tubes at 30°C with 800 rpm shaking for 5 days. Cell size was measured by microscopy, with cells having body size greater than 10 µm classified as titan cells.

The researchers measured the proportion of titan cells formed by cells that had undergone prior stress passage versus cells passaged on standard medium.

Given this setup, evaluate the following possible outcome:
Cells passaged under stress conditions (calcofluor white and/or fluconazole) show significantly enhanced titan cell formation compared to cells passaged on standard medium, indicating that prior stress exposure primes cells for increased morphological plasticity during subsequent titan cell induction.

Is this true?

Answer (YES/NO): NO